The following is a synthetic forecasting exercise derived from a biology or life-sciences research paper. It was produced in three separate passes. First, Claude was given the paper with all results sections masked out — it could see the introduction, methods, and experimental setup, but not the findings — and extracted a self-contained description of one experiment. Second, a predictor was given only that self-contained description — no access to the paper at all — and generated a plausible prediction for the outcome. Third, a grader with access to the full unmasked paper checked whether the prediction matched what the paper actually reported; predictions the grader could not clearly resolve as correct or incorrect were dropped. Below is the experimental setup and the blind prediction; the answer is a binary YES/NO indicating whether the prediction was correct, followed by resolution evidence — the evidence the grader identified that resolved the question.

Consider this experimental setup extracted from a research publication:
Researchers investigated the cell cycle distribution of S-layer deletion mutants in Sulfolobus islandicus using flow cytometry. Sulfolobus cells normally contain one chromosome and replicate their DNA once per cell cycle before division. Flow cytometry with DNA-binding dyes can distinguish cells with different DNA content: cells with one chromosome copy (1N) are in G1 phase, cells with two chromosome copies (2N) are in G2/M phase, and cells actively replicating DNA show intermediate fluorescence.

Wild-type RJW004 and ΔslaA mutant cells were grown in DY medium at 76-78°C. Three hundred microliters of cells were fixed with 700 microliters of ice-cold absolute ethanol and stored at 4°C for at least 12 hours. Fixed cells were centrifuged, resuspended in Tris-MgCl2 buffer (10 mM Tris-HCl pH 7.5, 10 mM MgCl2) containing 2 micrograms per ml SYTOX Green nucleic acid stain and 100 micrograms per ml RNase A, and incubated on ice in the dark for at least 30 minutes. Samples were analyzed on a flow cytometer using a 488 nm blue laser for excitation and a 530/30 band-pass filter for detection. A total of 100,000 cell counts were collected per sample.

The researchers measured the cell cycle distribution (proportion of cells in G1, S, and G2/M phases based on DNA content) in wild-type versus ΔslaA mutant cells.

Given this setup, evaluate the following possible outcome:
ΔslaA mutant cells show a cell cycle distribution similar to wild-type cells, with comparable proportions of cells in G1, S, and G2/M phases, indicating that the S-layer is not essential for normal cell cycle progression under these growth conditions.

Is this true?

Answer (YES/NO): NO